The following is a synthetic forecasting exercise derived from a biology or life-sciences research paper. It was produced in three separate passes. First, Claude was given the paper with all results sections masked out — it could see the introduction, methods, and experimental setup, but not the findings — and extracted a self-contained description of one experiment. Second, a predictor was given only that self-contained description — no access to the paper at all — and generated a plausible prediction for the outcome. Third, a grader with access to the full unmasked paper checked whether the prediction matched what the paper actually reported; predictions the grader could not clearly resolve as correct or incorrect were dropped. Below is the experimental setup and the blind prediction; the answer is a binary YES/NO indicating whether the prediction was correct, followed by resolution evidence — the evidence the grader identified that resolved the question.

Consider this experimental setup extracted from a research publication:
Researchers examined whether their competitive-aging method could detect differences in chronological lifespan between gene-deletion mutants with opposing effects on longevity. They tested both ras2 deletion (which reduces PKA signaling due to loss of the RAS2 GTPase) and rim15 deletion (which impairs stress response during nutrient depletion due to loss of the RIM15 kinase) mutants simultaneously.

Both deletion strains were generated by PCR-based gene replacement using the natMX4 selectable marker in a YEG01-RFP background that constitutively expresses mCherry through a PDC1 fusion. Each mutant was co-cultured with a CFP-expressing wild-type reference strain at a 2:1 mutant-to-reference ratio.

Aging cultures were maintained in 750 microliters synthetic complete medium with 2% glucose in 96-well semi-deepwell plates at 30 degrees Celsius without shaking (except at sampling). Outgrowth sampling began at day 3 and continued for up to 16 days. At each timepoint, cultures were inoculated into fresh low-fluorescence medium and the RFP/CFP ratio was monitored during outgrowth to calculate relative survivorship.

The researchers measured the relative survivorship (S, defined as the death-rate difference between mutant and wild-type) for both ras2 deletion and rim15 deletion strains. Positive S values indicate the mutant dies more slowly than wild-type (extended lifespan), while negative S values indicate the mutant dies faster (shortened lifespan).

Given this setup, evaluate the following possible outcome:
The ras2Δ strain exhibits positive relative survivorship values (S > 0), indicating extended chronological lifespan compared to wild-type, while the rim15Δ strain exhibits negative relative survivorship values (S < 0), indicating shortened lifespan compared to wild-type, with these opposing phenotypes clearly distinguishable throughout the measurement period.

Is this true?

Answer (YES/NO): YES